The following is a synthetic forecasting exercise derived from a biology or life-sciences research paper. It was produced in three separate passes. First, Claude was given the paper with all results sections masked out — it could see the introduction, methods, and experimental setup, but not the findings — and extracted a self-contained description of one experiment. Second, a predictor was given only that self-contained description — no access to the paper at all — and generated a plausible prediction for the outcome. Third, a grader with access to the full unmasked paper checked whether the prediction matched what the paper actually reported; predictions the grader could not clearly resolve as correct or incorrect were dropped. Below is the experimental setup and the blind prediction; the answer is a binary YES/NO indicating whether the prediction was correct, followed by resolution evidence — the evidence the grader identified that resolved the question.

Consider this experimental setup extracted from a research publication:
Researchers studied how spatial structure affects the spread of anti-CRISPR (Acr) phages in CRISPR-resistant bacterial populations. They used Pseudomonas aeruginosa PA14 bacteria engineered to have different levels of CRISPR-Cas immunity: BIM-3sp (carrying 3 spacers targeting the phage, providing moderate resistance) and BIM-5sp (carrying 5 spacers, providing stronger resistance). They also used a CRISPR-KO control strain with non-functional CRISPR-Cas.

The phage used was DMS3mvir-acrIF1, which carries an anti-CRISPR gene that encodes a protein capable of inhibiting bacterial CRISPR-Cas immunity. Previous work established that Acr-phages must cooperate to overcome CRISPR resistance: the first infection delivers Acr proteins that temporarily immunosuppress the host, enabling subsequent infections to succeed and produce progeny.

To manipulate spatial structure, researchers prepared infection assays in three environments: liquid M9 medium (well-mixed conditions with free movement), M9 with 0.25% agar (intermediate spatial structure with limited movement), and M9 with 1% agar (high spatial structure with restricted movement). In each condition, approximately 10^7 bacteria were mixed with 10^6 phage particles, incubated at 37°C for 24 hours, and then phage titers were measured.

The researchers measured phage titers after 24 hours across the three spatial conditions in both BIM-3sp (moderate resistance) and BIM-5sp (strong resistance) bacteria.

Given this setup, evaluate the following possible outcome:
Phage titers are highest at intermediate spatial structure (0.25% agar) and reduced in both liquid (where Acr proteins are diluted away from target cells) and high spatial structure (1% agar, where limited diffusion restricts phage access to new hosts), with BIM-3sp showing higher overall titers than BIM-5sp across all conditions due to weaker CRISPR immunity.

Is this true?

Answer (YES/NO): NO